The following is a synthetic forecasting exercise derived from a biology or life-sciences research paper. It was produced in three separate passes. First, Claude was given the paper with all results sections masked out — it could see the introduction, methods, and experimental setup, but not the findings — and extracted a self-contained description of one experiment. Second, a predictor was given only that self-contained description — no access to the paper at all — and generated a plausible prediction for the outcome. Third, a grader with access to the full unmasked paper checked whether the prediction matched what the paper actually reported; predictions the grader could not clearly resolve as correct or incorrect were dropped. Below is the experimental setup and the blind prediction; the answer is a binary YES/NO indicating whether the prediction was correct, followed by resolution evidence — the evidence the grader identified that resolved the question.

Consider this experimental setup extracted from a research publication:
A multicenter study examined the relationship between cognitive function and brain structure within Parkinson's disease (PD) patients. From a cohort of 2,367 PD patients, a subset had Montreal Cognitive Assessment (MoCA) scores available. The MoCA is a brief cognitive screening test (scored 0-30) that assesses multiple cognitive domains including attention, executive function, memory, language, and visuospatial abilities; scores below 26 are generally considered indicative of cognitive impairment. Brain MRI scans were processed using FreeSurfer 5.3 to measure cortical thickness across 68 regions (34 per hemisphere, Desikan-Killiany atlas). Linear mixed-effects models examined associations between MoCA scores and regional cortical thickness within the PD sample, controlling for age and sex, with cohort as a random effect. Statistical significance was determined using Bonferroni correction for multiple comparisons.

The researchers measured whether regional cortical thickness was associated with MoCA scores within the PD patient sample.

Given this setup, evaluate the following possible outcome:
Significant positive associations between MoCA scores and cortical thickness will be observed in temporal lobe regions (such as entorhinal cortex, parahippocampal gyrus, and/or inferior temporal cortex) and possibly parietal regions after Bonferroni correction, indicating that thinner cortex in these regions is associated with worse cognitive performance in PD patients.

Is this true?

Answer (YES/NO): YES